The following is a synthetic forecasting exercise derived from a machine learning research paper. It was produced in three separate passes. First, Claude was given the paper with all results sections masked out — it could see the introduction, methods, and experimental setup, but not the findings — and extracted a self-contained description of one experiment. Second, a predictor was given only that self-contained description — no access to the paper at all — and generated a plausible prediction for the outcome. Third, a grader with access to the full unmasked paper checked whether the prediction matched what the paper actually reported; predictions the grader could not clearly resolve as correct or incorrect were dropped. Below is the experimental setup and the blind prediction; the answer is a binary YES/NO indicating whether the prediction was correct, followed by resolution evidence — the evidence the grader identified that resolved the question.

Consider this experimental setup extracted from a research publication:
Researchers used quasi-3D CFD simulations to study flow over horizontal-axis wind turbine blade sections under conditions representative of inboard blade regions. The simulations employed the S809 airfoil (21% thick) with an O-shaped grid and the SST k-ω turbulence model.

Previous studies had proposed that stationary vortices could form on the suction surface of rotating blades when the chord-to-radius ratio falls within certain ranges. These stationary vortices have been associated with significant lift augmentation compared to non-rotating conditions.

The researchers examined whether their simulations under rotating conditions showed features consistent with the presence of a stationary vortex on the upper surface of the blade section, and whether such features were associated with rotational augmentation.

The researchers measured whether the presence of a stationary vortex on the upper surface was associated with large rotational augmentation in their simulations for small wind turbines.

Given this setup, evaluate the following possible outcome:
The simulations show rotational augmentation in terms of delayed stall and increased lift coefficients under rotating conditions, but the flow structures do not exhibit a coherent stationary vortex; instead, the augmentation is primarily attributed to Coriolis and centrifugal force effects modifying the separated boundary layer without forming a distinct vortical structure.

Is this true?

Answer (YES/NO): NO